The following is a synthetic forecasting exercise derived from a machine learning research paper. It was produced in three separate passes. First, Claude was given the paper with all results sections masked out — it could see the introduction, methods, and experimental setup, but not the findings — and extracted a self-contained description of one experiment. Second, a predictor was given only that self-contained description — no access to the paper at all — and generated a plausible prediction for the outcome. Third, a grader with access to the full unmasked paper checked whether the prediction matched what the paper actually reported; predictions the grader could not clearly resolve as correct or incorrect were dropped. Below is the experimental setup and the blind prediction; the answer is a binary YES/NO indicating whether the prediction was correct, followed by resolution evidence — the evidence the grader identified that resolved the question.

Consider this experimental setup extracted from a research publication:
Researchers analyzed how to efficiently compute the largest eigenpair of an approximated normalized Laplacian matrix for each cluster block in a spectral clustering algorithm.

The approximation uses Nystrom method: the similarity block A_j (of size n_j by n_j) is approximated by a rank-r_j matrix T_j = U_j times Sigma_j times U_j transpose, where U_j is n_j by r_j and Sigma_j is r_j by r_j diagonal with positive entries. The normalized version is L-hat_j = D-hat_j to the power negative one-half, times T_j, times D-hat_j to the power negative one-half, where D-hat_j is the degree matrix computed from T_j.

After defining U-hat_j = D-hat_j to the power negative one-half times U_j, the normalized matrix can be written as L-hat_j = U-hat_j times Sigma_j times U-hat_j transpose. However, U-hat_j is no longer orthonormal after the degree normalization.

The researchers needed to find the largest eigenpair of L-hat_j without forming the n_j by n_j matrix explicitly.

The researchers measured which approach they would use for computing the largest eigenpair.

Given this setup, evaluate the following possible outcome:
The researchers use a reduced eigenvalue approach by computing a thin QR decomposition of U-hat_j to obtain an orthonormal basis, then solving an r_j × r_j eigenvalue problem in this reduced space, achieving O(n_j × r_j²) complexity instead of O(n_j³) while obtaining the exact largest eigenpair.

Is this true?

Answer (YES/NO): YES